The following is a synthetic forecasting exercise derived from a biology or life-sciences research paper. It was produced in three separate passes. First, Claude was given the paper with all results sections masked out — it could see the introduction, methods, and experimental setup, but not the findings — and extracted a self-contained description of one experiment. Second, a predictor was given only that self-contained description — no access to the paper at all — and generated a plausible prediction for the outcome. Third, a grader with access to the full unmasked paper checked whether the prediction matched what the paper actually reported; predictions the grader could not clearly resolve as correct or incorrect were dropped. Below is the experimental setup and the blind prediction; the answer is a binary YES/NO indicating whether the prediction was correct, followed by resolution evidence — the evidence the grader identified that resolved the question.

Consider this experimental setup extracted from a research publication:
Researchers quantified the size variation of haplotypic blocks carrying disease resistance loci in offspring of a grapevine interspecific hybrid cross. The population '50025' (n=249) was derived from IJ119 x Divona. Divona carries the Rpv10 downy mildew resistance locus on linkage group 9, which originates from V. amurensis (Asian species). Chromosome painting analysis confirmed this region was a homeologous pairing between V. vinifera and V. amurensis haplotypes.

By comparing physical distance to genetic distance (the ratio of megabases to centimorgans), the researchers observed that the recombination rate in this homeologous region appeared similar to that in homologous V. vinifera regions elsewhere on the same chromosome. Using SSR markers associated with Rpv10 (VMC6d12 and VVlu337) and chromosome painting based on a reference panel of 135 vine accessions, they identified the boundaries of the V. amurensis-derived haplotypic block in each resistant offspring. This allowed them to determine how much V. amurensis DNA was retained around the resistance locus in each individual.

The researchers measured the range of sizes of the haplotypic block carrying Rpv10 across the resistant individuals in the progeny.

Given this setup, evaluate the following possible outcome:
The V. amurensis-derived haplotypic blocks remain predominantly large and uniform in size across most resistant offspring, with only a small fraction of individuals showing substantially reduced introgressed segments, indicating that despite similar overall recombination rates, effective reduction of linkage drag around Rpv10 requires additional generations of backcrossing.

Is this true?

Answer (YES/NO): NO